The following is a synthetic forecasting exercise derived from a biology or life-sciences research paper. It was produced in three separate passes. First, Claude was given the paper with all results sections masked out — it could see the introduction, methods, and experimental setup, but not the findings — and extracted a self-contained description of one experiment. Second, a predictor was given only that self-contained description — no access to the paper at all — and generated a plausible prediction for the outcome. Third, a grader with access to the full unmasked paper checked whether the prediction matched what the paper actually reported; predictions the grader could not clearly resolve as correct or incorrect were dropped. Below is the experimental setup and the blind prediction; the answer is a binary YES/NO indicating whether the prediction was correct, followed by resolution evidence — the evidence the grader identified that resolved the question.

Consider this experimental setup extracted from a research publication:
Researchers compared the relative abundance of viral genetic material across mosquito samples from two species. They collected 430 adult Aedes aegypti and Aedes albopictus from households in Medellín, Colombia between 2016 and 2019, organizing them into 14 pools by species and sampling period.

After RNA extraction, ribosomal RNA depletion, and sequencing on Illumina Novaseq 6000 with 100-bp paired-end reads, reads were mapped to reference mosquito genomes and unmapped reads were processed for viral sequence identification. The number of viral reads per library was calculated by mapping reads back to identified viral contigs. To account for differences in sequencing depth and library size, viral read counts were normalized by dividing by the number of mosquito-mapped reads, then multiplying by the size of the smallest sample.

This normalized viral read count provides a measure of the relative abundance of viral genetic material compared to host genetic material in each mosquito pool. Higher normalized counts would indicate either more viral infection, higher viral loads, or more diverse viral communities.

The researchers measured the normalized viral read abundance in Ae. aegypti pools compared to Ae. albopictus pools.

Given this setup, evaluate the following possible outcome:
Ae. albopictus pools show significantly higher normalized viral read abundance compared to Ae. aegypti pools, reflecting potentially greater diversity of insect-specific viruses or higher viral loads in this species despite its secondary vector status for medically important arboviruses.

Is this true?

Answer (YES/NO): NO